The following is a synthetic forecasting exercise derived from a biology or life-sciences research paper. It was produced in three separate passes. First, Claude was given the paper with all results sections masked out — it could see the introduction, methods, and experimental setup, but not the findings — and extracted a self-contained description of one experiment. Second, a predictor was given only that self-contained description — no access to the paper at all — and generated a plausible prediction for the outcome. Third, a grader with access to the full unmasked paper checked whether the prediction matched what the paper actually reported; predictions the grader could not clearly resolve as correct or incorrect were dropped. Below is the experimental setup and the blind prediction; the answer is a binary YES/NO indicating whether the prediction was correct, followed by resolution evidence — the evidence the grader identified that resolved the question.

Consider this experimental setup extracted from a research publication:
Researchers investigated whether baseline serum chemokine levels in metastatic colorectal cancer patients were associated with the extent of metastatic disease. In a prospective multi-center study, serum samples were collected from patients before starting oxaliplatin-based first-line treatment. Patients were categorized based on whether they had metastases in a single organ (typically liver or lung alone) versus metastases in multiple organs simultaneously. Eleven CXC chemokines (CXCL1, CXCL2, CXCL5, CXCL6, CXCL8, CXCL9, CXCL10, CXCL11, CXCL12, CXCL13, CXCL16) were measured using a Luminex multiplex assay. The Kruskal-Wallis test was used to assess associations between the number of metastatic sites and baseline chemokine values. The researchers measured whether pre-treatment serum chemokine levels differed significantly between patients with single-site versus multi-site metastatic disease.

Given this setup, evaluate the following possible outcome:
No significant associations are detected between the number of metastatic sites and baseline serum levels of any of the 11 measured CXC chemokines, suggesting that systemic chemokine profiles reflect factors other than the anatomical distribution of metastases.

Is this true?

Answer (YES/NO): NO